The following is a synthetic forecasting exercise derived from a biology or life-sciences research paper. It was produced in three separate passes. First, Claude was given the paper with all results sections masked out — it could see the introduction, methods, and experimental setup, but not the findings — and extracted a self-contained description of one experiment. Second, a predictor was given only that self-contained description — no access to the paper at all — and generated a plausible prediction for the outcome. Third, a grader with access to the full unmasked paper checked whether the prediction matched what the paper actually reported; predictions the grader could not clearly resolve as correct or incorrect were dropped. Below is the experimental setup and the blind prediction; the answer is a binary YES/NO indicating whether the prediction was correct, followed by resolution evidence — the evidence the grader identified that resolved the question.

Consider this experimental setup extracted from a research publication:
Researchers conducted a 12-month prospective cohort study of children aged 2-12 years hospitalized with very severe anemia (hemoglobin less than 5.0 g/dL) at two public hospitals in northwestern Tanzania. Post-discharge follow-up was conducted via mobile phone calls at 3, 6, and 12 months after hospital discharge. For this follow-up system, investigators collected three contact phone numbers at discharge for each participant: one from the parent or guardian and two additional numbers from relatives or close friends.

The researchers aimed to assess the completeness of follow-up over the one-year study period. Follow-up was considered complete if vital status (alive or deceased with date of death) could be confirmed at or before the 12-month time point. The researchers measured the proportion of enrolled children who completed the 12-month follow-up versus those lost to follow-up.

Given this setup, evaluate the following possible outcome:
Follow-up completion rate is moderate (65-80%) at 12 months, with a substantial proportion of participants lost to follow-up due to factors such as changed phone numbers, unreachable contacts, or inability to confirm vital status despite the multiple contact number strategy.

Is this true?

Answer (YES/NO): YES